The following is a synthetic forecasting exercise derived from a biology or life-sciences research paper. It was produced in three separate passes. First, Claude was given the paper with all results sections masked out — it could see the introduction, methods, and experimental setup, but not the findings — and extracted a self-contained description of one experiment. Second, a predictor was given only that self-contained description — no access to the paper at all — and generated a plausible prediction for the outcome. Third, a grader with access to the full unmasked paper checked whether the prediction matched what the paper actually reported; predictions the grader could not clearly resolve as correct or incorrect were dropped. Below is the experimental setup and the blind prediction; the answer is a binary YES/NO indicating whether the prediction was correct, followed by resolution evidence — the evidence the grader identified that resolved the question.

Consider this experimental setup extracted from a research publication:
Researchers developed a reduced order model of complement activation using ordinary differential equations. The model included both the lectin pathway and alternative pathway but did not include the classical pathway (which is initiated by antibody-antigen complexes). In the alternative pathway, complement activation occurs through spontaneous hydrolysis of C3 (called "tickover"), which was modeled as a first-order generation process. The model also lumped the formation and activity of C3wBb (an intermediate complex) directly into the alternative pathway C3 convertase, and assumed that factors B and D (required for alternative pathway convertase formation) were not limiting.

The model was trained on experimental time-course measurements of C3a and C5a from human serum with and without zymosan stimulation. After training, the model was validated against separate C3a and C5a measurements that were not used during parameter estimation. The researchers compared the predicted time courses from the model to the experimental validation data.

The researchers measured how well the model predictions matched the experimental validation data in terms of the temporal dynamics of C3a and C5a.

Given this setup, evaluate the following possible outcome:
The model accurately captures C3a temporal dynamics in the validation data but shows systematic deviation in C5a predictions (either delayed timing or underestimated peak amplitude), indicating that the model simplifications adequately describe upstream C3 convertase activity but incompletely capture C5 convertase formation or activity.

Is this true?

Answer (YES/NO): NO